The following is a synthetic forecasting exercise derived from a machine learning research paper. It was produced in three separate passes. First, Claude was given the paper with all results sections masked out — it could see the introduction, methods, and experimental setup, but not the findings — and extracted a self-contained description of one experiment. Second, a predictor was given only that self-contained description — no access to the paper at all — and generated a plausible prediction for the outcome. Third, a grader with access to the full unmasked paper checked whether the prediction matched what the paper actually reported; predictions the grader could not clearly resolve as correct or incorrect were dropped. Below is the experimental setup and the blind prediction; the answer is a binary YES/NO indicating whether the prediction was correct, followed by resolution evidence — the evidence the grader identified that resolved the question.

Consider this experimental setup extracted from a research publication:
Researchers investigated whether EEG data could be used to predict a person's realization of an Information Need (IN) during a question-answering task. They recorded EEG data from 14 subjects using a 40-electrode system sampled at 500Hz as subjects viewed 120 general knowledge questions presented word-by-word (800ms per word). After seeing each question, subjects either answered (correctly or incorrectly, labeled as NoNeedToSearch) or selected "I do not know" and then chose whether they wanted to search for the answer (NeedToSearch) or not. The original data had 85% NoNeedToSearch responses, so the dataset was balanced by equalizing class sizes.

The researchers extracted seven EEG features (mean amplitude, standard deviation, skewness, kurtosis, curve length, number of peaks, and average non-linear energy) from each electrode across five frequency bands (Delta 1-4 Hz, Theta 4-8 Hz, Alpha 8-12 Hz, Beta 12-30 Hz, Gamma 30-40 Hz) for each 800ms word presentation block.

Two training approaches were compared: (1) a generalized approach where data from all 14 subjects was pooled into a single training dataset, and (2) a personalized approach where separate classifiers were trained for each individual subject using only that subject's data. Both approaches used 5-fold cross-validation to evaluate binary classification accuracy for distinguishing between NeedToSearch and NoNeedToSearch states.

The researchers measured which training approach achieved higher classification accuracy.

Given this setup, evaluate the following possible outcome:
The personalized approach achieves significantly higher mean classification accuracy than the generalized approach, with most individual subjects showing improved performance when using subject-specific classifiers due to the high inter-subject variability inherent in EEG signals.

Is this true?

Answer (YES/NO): NO